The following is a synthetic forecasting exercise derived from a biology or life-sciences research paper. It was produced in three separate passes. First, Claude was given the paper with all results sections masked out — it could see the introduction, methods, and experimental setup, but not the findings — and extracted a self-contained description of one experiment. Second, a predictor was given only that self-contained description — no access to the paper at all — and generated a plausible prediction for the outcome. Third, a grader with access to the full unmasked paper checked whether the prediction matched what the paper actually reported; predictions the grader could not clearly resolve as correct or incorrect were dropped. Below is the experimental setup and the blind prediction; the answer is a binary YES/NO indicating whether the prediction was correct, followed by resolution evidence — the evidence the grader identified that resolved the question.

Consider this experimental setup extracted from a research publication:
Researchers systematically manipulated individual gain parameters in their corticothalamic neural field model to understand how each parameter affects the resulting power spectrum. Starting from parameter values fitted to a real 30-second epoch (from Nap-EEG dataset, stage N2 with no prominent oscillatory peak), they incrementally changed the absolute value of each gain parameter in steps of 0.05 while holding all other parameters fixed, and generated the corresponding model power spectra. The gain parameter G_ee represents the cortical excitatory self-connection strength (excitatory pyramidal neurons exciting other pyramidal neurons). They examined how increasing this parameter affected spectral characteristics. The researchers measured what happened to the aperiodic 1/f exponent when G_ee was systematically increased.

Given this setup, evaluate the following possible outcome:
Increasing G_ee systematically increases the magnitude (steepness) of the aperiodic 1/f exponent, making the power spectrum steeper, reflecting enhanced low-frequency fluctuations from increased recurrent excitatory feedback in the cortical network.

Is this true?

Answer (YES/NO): NO